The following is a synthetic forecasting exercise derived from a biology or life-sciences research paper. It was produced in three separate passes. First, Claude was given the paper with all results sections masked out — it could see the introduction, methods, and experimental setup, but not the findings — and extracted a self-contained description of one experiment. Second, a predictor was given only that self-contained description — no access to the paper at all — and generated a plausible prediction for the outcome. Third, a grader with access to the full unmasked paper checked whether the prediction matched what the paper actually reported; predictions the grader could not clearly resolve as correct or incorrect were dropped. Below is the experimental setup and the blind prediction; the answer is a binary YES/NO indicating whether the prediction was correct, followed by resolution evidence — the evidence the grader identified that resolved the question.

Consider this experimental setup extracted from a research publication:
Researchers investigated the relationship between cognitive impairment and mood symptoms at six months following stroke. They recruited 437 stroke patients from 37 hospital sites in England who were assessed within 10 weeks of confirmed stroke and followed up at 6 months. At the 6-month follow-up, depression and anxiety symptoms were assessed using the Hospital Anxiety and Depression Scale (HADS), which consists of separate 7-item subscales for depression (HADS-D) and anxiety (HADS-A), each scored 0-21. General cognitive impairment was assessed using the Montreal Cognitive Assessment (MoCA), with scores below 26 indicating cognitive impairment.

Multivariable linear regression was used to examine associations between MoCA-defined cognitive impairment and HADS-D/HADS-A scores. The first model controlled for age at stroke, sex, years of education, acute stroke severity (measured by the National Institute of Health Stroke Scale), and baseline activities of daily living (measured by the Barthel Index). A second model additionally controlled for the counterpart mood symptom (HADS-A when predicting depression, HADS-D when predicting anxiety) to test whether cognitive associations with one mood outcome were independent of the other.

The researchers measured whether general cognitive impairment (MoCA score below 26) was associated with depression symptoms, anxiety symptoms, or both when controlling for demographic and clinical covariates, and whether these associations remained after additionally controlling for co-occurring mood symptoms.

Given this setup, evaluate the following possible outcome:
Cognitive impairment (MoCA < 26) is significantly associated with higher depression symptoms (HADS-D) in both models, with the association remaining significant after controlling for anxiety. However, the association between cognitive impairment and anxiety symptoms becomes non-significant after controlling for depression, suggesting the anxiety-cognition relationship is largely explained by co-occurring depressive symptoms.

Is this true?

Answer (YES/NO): YES